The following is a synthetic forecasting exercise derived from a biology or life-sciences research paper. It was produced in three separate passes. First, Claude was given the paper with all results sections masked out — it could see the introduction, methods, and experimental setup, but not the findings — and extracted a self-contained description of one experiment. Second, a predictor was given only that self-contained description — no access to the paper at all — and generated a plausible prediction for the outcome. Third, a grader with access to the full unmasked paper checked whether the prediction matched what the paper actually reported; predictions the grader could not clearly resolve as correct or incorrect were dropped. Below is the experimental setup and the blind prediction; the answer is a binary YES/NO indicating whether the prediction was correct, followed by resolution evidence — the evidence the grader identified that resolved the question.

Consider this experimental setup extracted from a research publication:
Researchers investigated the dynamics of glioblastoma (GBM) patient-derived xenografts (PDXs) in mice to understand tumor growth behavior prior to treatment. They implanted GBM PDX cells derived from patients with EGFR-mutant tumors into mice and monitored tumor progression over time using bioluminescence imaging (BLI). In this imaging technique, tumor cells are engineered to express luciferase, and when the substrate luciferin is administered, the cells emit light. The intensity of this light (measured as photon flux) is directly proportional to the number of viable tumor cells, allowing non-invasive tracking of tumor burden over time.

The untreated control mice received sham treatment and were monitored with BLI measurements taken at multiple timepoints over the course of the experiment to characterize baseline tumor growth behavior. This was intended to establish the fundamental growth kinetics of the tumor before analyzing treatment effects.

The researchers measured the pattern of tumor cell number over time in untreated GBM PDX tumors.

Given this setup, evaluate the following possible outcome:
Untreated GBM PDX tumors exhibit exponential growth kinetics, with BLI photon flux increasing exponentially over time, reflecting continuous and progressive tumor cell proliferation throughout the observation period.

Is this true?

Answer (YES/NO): YES